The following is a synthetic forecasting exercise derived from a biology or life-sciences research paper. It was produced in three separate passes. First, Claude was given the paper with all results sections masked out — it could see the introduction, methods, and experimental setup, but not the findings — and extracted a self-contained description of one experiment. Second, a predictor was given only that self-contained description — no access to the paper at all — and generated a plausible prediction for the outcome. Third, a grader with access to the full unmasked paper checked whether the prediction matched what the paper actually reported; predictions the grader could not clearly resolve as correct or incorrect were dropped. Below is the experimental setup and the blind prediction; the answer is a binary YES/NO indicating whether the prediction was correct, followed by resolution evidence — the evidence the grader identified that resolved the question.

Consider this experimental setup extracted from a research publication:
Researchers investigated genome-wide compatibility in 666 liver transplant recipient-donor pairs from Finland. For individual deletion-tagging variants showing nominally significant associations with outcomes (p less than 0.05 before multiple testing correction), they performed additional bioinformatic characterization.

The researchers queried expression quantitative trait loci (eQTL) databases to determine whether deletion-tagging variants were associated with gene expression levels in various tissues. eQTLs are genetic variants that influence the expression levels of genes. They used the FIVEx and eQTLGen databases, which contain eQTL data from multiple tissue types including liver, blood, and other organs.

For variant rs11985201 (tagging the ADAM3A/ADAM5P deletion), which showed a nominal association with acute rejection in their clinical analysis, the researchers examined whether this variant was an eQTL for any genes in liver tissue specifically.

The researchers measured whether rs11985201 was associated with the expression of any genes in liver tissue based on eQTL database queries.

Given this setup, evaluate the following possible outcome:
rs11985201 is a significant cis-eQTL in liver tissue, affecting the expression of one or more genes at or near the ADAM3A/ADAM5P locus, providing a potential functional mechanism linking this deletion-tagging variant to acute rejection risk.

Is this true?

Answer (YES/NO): NO